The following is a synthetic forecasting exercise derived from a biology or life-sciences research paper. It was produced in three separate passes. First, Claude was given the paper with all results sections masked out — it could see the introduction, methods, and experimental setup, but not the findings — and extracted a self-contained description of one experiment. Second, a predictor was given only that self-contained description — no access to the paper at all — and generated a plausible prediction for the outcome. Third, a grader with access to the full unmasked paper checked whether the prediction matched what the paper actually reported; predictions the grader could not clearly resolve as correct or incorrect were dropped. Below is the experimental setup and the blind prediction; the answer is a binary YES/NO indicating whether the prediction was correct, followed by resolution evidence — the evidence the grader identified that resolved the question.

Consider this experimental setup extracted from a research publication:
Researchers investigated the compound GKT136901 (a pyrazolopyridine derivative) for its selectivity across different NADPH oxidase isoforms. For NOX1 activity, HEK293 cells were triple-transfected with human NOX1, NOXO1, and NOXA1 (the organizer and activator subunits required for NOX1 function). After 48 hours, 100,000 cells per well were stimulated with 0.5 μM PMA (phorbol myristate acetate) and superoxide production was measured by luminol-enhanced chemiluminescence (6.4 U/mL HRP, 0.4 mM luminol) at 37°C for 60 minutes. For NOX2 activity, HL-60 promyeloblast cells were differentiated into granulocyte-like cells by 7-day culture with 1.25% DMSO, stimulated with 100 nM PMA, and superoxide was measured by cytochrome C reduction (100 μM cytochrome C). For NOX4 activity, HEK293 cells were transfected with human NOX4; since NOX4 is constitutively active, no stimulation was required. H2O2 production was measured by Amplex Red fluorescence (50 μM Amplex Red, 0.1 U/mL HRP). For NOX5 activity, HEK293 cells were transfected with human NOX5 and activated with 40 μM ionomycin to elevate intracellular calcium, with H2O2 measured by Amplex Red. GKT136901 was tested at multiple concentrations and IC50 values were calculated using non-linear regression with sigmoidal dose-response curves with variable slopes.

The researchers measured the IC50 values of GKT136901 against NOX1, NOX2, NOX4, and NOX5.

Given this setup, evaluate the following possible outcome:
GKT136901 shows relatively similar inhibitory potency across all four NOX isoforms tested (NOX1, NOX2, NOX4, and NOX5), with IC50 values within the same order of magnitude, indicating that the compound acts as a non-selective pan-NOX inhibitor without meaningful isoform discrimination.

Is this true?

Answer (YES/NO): NO